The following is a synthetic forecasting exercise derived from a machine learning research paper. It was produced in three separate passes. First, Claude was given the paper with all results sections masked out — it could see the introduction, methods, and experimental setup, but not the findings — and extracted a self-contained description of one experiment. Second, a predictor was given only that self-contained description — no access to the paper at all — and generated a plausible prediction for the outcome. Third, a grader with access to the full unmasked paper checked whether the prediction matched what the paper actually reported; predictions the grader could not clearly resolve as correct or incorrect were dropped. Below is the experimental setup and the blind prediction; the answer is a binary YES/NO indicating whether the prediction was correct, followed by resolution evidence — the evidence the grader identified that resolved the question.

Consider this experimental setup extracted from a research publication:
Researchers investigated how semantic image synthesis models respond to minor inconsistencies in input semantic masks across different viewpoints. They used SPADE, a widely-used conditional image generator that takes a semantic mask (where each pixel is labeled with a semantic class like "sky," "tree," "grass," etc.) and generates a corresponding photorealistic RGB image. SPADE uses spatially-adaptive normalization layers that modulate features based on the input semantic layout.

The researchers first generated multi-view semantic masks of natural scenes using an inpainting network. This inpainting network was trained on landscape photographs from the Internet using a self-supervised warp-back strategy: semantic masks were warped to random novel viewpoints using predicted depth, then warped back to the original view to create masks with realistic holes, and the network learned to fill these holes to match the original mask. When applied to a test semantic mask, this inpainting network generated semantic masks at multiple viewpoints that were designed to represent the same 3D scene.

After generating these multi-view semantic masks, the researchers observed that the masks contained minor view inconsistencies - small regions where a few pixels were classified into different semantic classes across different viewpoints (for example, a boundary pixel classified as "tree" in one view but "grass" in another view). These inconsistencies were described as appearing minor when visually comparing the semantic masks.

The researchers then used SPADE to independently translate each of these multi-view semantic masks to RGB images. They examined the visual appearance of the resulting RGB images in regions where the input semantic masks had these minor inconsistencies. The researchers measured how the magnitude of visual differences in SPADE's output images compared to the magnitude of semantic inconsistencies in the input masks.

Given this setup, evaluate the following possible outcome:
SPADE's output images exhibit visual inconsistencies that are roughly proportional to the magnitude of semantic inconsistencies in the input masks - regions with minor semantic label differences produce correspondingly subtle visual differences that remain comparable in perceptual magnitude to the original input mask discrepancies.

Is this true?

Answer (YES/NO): NO